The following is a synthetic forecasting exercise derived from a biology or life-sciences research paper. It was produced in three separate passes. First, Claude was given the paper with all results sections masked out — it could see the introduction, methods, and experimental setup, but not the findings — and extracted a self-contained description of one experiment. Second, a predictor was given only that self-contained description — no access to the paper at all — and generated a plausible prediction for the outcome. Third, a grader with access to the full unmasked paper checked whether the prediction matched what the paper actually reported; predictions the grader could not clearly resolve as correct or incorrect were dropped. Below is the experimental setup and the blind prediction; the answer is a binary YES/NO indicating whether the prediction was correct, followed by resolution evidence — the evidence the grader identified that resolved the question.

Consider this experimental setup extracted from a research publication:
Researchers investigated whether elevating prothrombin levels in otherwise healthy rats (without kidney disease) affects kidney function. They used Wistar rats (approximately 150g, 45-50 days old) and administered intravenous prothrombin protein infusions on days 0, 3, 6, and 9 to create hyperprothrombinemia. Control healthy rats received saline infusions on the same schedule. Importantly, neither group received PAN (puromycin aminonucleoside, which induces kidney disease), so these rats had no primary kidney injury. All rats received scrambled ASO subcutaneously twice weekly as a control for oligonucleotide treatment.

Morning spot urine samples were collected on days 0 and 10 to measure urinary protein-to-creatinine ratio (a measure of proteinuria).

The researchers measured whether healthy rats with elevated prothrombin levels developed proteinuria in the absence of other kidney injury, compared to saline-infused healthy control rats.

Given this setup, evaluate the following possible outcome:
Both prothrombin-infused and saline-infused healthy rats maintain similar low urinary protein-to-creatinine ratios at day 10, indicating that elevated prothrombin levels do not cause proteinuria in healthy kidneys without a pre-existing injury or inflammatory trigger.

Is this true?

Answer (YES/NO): YES